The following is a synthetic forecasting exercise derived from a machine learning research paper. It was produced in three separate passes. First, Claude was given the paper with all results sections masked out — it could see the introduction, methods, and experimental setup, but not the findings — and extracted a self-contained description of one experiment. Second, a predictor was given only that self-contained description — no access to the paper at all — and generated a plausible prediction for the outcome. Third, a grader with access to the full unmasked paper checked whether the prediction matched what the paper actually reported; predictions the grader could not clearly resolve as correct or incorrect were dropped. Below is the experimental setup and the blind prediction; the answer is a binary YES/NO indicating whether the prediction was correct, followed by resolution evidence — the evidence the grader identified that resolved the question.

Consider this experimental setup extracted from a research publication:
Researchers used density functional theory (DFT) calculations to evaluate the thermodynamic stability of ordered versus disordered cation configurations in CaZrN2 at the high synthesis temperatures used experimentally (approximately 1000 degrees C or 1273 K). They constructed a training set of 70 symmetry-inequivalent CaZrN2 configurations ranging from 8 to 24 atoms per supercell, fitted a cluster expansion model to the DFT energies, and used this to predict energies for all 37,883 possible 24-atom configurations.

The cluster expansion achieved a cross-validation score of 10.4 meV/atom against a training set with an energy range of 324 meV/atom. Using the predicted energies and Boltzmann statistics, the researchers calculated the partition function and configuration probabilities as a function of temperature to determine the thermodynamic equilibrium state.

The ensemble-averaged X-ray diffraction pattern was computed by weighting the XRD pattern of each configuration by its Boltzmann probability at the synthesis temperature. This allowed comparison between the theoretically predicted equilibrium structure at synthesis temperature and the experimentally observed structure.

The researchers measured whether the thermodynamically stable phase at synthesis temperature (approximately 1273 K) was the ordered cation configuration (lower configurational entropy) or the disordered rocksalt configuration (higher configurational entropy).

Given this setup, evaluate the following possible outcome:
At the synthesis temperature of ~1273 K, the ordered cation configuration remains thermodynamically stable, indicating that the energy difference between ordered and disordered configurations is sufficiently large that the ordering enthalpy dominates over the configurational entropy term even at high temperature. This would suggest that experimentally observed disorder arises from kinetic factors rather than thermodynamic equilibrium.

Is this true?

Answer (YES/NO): YES